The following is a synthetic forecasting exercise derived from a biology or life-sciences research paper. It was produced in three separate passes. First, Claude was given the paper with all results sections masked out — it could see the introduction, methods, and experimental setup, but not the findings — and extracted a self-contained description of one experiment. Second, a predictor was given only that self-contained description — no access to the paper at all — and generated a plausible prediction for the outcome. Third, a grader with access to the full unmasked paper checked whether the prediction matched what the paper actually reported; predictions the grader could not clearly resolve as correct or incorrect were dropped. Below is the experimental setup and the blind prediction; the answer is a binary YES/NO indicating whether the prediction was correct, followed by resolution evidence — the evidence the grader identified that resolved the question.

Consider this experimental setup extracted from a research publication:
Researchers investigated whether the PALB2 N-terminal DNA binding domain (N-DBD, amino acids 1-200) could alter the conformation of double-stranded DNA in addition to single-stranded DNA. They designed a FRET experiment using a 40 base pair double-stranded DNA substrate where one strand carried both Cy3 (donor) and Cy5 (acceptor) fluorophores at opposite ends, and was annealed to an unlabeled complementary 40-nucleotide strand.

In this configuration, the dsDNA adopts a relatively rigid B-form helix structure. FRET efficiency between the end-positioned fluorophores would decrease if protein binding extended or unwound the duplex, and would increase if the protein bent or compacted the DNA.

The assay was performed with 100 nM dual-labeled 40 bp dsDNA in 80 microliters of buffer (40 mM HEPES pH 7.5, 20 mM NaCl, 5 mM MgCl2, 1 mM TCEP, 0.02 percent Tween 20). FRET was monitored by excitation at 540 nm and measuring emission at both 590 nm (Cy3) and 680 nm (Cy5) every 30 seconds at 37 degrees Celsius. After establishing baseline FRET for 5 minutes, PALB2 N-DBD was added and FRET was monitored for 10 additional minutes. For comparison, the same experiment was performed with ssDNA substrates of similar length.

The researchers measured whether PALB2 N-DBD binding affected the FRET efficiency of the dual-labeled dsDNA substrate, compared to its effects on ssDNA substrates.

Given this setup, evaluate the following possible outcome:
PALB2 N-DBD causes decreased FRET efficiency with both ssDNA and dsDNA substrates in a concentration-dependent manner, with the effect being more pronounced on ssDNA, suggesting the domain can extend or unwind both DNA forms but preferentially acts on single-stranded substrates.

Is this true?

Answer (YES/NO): NO